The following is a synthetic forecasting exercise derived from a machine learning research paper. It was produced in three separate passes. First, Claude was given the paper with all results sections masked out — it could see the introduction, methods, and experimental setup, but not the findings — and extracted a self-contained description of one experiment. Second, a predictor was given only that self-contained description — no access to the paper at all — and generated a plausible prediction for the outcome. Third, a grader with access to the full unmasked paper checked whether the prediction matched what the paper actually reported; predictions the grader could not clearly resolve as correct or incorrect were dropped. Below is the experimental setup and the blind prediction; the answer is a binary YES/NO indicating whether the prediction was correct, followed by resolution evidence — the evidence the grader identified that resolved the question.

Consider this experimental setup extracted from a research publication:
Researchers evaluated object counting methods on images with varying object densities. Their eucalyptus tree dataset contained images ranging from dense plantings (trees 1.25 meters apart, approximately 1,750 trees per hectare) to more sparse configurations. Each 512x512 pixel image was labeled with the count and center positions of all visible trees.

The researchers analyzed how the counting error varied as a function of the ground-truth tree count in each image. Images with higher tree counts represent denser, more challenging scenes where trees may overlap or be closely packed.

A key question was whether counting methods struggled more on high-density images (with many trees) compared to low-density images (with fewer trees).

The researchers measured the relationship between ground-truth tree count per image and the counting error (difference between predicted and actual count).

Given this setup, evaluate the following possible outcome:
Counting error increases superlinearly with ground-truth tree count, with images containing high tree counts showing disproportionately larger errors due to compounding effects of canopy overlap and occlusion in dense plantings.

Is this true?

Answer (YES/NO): NO